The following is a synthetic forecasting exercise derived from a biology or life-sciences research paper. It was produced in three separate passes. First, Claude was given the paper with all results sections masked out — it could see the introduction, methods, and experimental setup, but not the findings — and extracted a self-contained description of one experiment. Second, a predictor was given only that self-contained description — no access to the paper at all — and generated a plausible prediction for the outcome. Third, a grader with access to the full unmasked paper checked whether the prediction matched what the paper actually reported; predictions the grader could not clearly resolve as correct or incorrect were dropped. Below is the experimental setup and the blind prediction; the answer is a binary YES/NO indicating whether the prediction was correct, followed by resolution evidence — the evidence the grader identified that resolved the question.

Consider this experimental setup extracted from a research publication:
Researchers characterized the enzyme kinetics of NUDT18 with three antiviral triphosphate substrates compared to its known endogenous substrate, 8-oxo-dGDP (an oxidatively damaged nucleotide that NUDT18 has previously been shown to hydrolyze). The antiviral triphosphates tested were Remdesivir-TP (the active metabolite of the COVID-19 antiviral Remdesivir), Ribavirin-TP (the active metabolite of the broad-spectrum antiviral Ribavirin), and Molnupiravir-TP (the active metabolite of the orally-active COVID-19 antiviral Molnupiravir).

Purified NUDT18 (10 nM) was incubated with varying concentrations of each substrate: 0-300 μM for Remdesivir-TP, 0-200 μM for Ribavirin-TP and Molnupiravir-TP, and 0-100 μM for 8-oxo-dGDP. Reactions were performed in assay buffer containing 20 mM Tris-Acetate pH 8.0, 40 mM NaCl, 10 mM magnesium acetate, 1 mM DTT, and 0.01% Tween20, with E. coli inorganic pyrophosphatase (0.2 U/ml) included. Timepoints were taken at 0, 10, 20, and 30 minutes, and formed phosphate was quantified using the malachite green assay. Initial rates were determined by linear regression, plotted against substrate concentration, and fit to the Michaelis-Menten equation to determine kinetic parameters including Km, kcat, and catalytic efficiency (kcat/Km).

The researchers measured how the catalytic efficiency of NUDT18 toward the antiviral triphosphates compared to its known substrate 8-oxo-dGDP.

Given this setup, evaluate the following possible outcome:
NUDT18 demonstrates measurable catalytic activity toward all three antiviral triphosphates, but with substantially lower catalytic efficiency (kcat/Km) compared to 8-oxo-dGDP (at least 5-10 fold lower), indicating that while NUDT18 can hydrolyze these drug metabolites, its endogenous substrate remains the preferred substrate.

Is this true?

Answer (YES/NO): YES